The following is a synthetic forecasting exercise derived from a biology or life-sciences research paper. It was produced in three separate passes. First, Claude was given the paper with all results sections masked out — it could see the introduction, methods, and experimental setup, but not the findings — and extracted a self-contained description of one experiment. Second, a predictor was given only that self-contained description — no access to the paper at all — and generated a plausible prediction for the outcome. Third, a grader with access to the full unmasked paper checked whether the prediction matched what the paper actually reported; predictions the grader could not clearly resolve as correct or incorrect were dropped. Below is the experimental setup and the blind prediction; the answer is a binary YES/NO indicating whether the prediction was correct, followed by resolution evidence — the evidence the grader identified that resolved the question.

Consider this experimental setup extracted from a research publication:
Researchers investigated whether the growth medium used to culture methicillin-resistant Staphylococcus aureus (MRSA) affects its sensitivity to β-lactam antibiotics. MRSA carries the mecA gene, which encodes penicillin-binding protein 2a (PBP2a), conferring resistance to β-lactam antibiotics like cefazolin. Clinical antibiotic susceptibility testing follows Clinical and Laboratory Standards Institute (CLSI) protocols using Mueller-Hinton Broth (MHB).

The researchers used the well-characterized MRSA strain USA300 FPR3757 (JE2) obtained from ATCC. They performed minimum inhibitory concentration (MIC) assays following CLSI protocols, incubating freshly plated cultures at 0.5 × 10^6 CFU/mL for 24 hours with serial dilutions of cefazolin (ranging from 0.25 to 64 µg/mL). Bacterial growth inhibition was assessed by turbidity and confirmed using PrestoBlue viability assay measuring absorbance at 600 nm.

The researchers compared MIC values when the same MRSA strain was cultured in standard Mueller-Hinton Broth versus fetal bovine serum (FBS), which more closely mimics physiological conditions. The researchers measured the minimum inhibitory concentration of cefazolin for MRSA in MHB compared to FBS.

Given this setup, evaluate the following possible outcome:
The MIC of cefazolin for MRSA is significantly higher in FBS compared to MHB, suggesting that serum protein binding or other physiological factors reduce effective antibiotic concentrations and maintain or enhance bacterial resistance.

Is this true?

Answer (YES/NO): NO